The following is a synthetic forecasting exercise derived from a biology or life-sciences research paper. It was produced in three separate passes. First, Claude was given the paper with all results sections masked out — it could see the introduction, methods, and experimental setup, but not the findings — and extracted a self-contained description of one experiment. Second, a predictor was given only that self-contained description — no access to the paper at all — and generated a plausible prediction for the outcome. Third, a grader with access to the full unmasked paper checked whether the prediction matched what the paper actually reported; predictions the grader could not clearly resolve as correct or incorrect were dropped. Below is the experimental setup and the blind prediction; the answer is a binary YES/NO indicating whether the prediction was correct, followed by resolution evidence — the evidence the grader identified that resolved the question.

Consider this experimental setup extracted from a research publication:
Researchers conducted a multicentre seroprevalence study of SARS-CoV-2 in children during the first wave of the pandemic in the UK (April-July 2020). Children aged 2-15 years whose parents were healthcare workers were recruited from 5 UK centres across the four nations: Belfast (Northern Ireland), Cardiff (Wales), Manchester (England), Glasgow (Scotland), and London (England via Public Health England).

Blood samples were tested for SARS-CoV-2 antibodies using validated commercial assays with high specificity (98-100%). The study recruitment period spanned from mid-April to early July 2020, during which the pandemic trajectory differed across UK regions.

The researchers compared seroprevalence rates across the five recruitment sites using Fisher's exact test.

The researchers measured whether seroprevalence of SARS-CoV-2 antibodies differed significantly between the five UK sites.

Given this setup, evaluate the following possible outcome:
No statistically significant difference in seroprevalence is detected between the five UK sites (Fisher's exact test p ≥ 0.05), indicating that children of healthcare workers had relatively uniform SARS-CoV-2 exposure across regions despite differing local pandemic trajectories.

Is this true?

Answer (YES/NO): NO